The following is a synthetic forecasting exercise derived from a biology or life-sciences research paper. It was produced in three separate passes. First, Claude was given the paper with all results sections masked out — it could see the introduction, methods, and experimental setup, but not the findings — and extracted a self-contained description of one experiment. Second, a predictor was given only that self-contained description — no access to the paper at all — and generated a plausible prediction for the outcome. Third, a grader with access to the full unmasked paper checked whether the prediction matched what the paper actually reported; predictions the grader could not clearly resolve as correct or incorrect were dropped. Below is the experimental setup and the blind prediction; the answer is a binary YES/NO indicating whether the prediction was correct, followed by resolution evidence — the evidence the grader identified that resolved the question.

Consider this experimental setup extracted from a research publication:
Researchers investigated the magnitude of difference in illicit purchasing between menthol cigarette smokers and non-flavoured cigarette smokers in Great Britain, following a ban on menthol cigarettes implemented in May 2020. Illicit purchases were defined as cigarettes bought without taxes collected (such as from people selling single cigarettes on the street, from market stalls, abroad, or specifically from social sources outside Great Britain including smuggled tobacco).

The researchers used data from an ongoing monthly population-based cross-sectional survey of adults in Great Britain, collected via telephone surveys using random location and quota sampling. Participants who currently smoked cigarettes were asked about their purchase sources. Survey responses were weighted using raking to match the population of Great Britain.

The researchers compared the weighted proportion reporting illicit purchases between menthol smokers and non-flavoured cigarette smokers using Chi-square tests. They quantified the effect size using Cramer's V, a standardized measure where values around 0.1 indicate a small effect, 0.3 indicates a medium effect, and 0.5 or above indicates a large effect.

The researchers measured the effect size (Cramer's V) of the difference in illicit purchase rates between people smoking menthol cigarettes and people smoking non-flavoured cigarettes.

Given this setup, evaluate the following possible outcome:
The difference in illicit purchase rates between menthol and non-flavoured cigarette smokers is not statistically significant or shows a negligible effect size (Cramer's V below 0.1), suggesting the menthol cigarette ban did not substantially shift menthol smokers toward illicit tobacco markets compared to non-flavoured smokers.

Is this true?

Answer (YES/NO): YES